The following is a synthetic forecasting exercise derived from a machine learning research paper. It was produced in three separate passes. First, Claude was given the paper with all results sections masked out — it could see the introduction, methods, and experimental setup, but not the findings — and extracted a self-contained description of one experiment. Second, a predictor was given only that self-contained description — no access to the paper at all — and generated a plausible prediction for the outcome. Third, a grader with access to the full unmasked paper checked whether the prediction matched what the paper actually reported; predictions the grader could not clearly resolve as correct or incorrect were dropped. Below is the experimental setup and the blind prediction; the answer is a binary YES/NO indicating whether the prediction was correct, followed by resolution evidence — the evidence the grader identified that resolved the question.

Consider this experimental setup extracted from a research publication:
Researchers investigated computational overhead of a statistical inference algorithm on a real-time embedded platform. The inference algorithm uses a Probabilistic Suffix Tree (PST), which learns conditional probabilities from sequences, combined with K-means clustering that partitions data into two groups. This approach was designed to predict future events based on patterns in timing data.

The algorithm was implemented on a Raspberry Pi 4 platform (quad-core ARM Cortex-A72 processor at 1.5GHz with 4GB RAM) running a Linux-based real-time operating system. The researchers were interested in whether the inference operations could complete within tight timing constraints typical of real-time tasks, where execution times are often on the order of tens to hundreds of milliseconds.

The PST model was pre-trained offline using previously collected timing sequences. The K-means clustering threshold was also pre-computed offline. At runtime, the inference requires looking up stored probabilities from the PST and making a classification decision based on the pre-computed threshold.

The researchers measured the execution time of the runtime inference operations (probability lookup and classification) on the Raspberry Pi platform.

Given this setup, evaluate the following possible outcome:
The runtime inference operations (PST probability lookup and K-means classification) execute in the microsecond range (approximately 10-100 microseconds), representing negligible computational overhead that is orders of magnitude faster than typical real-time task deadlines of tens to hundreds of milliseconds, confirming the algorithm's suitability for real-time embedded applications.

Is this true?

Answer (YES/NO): YES